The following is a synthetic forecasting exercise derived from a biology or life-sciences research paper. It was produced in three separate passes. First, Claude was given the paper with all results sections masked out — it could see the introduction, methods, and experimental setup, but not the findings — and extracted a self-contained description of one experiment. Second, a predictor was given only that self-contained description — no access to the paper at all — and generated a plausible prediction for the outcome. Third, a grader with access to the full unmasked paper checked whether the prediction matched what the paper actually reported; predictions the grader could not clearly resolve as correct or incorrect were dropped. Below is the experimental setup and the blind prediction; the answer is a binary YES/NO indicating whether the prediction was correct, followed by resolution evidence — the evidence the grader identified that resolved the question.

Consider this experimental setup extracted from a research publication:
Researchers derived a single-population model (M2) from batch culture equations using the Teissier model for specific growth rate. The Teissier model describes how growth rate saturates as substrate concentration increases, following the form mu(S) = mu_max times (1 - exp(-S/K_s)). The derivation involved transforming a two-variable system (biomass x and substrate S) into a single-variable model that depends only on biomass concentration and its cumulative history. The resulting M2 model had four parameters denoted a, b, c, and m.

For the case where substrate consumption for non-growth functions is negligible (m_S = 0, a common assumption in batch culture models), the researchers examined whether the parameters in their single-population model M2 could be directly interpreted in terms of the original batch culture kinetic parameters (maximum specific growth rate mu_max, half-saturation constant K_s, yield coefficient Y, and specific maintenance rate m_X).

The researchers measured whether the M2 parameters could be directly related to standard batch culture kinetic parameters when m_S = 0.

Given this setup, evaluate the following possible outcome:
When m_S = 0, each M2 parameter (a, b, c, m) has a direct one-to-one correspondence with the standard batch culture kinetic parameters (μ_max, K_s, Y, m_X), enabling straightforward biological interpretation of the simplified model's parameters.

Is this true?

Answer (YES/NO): NO